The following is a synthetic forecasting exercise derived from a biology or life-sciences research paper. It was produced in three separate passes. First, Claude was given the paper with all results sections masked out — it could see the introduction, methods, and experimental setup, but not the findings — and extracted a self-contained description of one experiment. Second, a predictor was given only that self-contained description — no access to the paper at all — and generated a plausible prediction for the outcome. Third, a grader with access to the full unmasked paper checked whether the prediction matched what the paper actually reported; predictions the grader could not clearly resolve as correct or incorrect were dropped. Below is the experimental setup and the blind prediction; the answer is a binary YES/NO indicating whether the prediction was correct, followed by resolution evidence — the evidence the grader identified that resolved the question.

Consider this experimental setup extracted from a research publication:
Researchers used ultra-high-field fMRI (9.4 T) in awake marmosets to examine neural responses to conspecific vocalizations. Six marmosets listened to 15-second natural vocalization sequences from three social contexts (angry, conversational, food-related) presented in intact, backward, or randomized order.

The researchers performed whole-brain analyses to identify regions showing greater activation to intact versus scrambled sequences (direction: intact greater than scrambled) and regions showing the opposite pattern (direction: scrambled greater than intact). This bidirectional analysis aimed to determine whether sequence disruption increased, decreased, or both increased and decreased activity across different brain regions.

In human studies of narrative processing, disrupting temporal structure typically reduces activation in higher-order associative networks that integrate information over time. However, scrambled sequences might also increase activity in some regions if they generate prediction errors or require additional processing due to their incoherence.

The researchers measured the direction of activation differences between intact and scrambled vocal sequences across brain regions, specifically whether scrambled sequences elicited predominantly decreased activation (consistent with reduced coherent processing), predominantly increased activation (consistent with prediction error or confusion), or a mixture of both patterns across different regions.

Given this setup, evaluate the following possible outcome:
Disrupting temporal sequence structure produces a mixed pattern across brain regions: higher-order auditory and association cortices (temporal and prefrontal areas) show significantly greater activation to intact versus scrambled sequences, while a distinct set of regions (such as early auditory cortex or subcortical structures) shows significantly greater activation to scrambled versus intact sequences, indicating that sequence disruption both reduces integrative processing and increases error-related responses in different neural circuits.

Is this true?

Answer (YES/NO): NO